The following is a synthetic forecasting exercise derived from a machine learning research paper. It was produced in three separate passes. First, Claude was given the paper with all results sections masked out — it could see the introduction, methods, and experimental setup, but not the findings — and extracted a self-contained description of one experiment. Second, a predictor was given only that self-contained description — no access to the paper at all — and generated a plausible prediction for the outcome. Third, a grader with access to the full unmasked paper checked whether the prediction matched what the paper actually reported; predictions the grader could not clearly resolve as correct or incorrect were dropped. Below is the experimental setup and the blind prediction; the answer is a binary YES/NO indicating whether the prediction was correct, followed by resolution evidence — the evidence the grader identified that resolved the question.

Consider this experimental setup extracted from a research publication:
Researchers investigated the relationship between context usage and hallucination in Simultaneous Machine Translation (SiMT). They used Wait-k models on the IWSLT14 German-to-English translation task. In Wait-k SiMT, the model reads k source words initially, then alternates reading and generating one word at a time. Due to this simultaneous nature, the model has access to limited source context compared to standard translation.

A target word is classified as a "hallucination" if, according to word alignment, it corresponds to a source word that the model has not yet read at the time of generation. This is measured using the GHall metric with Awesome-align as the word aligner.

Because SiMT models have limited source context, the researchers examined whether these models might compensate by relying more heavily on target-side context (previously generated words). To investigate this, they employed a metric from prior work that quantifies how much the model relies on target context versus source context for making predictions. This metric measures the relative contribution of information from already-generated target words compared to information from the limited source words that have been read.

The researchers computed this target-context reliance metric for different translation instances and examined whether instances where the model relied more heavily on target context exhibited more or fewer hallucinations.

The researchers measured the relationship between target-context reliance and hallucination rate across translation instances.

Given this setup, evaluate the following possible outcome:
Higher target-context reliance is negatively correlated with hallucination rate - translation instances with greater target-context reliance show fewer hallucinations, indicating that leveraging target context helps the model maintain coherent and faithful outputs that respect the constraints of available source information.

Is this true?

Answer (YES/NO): NO